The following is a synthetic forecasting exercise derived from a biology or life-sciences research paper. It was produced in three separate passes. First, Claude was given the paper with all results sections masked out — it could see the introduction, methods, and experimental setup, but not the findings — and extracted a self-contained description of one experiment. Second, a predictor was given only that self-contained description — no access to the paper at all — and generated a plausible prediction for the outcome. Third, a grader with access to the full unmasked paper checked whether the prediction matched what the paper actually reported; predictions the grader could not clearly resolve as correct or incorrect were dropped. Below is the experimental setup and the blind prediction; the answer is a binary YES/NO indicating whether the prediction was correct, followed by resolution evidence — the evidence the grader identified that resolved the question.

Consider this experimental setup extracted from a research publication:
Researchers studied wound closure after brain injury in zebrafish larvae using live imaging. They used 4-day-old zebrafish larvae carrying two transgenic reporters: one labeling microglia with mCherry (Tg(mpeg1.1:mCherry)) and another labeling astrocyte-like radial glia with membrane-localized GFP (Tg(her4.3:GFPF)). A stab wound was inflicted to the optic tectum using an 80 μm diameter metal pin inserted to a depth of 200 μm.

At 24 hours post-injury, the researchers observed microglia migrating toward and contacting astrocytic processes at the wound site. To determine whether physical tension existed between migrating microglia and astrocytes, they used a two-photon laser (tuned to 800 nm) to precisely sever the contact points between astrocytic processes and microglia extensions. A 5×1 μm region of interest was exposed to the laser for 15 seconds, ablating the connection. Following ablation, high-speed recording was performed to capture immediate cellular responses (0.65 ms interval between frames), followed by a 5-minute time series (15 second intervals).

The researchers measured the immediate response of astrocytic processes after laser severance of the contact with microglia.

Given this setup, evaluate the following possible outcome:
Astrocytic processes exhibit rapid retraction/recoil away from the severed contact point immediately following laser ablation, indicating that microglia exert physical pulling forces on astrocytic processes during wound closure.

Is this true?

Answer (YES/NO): NO